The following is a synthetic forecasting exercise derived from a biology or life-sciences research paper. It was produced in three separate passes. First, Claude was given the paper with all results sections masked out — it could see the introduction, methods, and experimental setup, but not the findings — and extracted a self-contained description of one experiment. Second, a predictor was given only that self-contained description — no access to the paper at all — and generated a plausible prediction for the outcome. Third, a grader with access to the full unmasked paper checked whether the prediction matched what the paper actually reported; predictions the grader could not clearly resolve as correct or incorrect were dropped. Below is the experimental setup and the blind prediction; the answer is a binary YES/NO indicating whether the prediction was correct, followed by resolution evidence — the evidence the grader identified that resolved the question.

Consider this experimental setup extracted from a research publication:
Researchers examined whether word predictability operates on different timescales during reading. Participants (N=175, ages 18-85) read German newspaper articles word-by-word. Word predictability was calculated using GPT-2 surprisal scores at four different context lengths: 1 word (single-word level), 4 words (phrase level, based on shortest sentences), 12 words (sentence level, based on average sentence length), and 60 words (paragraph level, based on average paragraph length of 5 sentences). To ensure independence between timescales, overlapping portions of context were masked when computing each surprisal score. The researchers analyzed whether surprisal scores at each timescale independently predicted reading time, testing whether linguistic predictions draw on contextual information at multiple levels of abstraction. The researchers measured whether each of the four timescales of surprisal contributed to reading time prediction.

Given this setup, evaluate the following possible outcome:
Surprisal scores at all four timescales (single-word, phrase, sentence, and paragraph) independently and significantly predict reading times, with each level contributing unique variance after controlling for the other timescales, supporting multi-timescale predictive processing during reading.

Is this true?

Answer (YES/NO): NO